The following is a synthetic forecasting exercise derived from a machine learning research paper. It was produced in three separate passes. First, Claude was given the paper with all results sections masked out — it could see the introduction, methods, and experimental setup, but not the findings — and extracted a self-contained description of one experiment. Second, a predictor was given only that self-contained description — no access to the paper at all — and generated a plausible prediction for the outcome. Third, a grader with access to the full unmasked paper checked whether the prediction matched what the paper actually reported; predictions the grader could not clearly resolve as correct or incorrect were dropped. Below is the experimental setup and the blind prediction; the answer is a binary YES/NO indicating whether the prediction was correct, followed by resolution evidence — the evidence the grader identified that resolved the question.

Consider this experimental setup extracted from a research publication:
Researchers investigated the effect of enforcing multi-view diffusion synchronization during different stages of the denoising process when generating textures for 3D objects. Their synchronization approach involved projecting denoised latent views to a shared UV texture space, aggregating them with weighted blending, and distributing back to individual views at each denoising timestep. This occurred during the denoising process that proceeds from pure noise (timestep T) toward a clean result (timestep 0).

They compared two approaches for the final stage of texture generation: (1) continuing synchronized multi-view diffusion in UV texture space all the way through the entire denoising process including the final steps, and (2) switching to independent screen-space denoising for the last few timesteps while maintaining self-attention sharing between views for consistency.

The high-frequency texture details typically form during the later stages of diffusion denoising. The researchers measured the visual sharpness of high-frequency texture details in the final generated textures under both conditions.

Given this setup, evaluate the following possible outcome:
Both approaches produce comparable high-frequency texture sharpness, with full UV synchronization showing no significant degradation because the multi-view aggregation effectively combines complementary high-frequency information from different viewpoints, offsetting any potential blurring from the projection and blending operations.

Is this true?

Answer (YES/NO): NO